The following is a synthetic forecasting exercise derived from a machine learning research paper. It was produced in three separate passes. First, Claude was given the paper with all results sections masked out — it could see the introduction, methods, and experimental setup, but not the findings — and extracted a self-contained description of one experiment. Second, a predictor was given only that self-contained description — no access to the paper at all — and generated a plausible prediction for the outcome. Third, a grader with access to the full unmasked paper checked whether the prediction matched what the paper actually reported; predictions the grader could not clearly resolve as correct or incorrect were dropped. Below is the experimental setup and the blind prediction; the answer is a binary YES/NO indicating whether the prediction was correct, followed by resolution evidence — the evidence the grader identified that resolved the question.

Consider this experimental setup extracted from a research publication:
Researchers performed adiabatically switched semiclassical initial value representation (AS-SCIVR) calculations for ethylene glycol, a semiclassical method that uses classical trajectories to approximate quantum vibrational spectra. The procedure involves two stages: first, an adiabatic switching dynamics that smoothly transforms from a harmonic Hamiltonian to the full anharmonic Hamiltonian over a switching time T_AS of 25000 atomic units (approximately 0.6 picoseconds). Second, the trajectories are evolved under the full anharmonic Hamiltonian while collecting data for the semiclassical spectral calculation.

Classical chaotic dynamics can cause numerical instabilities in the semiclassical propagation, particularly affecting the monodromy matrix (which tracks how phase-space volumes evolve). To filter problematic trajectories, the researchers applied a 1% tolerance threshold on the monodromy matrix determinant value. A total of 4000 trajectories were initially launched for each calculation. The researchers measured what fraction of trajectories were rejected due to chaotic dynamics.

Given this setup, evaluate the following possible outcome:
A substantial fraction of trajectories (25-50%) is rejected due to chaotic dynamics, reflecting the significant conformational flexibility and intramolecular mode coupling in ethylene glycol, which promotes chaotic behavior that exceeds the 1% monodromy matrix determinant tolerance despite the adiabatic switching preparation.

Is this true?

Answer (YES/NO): NO